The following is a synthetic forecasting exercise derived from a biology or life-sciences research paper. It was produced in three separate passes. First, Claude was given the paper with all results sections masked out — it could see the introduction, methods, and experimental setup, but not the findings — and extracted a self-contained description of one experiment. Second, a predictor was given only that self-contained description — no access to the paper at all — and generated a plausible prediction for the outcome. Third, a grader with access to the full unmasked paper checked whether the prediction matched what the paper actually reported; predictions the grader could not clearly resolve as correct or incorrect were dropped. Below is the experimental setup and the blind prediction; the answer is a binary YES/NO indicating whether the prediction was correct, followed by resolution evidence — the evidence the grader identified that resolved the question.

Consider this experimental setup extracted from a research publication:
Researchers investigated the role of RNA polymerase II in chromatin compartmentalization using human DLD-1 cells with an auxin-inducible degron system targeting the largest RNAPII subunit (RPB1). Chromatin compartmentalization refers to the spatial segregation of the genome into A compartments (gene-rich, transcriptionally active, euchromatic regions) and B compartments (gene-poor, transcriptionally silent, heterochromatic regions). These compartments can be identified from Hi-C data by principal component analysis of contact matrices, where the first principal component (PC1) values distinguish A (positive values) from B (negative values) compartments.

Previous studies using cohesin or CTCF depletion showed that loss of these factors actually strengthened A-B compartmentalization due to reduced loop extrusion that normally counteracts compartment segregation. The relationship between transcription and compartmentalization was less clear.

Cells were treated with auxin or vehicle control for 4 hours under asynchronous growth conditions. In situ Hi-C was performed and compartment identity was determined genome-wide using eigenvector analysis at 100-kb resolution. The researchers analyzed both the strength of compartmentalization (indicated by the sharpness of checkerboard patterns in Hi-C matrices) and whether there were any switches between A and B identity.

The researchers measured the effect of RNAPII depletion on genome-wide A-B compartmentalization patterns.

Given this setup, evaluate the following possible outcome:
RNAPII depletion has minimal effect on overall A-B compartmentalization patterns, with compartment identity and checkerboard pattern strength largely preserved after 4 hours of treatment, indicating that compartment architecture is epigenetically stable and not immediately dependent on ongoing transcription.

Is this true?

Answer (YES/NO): YES